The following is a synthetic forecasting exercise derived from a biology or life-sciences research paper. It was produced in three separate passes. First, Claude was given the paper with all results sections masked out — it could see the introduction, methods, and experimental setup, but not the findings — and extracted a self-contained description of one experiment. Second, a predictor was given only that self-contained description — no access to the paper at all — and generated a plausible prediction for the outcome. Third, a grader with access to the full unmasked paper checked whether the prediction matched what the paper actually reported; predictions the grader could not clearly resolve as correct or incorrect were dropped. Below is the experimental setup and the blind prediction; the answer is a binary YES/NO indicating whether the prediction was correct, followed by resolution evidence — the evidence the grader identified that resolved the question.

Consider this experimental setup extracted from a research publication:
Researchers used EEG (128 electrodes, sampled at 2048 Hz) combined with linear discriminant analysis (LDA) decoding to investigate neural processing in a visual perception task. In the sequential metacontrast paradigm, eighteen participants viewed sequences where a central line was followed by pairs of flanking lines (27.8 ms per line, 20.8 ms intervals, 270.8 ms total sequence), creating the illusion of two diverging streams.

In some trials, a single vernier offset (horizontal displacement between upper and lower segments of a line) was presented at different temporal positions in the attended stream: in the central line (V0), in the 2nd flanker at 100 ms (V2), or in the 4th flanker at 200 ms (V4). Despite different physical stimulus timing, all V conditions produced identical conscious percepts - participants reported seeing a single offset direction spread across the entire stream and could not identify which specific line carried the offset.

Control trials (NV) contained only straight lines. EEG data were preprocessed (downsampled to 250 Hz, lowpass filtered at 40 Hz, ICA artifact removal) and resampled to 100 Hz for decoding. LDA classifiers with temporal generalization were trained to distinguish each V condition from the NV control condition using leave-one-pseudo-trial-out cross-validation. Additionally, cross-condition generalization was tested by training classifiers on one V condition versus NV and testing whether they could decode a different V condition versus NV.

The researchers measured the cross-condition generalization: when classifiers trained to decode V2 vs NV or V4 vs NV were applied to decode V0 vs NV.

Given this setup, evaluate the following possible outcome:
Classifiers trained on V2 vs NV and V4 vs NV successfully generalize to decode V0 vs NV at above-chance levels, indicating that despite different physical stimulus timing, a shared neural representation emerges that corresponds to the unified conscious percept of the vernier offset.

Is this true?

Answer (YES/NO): NO